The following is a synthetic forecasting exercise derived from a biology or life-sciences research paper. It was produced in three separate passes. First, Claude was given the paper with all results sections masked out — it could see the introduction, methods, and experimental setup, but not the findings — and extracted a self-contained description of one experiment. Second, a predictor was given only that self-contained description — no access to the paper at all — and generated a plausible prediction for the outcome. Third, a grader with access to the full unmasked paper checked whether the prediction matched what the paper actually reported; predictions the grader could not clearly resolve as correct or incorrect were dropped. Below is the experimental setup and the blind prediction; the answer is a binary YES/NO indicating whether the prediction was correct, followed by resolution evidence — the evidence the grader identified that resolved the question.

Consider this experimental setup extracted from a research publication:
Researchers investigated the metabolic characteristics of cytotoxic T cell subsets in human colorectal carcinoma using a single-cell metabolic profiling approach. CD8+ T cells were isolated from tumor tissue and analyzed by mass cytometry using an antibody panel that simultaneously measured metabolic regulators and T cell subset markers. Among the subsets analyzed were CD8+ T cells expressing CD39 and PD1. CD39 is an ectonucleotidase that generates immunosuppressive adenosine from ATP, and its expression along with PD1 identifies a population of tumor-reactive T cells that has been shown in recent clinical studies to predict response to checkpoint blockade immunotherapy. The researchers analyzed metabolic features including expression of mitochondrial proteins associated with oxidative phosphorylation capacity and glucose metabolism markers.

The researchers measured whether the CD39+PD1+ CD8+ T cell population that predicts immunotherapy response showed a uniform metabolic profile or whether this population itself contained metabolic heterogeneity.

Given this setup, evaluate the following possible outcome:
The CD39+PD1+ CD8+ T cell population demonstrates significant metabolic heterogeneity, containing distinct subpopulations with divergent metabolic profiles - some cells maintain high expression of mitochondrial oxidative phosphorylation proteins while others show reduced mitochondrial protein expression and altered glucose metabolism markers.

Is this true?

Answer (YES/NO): YES